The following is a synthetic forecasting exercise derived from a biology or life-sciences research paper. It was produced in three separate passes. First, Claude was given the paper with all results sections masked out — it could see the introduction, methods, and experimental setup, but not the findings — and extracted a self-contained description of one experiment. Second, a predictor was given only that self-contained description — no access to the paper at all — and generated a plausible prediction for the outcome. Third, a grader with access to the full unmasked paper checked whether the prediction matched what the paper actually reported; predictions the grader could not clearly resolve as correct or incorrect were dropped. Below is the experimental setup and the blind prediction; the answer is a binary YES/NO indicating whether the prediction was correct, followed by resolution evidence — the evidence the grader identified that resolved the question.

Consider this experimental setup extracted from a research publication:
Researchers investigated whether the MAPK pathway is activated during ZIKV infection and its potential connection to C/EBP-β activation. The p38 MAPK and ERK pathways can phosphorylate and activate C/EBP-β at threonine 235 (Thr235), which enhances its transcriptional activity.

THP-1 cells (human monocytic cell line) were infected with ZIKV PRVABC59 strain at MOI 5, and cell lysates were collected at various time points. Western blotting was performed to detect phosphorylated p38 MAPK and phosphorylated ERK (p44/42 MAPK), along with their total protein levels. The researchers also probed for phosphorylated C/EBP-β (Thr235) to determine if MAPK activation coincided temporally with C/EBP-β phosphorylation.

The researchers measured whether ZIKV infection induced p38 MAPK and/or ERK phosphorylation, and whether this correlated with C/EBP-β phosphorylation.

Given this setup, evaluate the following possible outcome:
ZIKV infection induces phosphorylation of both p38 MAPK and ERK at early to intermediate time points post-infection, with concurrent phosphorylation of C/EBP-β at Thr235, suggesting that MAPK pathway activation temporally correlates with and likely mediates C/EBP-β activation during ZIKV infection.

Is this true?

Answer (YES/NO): NO